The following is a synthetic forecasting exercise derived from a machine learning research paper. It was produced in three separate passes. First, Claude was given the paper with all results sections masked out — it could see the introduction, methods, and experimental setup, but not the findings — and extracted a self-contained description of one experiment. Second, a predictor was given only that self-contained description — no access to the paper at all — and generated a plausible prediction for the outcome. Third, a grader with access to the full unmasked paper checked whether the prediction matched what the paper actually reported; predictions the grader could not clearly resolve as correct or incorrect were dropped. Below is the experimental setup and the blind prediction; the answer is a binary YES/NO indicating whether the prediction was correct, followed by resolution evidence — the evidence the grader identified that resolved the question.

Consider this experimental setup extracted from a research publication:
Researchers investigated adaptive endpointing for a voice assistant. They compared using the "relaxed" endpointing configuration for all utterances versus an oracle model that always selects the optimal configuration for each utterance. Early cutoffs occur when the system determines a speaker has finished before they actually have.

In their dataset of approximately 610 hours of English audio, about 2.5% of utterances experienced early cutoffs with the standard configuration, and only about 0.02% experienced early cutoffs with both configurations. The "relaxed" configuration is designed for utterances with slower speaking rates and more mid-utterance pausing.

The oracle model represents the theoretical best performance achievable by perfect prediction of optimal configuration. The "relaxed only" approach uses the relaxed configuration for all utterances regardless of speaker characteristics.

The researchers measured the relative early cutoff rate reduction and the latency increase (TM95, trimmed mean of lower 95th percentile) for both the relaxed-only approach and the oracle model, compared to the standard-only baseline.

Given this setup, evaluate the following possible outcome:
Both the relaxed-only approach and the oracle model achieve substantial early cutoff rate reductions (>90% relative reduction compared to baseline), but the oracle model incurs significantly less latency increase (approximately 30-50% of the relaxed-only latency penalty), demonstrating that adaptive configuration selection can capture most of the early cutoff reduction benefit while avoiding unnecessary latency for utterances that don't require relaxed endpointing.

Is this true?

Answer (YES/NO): NO